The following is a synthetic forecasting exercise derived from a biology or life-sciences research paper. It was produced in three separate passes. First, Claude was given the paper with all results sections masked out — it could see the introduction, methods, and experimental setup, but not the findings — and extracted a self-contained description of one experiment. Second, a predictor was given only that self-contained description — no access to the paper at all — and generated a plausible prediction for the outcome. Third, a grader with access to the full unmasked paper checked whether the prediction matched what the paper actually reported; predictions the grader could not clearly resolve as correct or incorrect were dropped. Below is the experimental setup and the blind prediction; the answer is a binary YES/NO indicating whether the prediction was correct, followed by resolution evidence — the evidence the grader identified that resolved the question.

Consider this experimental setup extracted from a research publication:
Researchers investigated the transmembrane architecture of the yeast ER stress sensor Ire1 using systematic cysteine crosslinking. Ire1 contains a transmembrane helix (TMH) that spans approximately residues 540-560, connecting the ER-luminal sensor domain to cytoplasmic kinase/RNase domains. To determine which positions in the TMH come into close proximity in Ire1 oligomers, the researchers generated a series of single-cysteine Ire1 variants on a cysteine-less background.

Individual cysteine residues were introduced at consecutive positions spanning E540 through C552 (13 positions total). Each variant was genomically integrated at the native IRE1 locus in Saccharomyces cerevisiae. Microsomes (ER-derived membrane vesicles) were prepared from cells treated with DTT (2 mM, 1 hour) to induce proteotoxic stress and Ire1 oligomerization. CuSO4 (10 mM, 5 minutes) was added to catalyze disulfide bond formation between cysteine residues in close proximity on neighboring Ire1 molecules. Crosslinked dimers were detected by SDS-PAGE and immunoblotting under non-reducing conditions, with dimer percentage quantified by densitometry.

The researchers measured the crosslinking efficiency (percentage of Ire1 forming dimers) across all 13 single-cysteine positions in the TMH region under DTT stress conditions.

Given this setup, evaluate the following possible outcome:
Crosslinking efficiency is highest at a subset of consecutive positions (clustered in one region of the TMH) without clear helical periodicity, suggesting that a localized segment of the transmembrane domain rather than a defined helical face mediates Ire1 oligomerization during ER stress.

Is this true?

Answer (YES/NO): NO